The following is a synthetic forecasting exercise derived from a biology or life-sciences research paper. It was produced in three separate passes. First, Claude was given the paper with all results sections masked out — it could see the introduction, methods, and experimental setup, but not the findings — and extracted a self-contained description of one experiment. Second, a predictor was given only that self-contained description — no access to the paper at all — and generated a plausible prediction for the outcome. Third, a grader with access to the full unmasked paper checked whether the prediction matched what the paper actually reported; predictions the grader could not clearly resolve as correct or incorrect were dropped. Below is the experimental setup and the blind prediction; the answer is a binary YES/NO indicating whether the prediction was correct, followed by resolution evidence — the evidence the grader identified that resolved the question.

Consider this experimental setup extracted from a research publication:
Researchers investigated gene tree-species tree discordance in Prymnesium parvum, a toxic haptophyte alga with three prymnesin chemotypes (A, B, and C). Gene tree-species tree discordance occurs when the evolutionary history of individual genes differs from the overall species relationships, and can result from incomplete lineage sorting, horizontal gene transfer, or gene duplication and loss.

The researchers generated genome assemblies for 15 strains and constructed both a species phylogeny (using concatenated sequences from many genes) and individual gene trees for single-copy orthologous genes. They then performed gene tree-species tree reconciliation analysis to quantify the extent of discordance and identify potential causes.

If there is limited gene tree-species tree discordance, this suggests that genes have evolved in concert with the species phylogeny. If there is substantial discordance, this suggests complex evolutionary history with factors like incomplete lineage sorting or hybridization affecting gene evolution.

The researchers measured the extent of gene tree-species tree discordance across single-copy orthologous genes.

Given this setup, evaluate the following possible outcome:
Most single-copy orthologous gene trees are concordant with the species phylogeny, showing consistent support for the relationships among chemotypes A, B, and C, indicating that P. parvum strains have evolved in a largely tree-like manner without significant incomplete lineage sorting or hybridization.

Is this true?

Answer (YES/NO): NO